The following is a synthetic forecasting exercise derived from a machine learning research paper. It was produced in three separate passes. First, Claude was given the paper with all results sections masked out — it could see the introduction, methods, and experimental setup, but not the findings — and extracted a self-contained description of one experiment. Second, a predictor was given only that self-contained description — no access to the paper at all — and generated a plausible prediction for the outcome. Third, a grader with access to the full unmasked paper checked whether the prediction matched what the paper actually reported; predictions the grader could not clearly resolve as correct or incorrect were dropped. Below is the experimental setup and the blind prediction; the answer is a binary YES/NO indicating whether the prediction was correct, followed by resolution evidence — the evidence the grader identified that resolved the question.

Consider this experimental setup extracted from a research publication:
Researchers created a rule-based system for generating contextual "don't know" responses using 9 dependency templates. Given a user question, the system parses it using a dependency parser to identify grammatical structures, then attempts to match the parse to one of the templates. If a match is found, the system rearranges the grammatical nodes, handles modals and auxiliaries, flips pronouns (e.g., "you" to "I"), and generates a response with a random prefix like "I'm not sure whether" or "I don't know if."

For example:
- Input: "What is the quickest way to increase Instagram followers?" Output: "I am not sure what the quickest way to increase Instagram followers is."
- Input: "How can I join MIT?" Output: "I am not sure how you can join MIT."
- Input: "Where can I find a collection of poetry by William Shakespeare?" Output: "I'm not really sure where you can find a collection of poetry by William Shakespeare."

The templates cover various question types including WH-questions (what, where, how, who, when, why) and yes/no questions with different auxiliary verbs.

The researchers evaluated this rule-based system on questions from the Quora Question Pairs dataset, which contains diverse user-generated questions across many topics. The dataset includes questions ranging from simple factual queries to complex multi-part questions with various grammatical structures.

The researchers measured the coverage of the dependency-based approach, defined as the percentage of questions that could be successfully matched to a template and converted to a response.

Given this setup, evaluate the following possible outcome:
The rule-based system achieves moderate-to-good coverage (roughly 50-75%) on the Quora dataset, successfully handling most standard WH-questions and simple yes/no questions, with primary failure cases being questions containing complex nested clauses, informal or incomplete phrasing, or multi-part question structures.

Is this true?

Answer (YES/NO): YES